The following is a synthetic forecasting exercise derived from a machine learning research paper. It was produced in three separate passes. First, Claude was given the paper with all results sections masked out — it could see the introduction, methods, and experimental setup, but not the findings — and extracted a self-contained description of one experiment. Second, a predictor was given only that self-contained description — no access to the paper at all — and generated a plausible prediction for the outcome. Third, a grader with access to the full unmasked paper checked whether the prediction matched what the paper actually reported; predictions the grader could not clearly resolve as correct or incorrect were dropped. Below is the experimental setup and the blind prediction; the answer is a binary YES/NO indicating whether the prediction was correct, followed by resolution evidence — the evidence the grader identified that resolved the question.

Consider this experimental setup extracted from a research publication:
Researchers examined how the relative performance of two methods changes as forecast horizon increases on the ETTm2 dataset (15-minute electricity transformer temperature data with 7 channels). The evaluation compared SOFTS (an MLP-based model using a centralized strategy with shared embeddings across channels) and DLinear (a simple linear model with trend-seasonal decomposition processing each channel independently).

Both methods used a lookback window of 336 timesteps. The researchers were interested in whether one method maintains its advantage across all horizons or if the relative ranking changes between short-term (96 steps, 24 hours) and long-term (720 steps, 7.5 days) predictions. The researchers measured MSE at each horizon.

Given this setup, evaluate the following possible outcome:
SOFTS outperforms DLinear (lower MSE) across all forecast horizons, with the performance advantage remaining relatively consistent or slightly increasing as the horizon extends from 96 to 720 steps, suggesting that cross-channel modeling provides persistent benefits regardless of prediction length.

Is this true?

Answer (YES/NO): NO